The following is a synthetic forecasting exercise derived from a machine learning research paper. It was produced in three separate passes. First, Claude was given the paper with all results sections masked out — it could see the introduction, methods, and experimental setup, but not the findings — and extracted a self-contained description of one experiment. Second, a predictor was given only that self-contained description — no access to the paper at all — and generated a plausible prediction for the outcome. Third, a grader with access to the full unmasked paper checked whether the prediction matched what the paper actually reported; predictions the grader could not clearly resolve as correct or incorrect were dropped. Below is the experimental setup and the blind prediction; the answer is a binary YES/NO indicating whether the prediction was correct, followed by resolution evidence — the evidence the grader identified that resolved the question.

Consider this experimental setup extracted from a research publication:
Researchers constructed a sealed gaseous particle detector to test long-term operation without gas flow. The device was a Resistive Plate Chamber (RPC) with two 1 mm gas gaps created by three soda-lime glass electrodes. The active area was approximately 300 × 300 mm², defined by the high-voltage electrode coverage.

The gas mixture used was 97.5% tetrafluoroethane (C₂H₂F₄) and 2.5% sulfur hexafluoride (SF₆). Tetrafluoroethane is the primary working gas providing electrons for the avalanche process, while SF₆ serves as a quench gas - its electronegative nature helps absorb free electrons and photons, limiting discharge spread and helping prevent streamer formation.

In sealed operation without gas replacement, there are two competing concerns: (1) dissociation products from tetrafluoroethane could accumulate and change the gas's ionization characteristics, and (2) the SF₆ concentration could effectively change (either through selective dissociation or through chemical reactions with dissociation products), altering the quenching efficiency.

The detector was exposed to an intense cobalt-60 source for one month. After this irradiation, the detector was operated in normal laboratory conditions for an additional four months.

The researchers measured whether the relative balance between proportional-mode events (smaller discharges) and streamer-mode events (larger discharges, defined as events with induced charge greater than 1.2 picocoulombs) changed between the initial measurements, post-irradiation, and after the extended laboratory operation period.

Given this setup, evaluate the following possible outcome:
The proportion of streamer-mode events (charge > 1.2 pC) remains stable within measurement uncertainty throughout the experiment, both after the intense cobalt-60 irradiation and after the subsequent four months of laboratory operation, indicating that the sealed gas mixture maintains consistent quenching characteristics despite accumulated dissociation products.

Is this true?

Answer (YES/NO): YES